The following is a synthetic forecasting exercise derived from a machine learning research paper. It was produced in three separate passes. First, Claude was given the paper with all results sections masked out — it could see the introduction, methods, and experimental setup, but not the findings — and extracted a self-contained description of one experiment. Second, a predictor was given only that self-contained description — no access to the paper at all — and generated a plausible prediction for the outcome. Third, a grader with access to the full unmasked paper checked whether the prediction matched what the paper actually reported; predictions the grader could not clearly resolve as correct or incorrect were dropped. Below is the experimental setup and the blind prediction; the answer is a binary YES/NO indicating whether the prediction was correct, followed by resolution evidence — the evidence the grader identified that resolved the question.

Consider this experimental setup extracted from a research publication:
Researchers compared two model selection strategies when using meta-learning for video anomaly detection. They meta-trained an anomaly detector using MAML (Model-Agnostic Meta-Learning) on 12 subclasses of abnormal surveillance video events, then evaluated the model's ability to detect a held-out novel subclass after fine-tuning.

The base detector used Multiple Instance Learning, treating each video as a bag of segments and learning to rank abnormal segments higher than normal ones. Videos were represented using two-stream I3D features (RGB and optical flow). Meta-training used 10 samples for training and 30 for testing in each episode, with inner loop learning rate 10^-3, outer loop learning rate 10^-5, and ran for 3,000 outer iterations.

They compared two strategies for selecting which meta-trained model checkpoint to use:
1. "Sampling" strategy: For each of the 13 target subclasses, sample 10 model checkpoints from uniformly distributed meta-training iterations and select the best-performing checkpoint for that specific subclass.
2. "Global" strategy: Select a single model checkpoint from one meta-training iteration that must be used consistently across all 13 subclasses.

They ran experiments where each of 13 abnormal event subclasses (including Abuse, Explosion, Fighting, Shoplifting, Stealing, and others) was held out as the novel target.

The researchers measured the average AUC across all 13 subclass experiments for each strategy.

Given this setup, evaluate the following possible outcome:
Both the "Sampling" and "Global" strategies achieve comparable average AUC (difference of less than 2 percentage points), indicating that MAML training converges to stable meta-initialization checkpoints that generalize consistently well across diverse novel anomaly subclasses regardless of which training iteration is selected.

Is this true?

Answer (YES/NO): YES